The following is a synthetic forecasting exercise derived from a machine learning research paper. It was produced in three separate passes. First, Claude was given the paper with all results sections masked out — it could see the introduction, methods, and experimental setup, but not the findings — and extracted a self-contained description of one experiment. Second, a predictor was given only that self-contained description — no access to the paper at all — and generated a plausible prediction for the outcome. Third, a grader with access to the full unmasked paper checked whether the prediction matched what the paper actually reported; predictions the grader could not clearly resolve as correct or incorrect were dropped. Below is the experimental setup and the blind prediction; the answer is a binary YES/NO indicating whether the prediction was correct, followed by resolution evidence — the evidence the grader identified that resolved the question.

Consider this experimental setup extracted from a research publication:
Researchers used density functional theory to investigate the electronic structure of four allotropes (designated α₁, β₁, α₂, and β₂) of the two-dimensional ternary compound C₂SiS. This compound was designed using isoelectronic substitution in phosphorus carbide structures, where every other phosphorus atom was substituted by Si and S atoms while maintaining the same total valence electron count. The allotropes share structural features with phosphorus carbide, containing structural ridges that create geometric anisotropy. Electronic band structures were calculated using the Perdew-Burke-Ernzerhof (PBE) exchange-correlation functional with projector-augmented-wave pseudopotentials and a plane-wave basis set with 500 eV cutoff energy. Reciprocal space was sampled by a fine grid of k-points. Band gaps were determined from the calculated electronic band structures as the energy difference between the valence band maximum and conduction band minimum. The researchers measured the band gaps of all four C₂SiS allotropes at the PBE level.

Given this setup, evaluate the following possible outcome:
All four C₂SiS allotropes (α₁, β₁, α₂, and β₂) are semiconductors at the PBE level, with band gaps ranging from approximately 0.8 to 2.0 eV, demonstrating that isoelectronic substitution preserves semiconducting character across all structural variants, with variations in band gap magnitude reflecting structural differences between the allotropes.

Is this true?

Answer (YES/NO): NO